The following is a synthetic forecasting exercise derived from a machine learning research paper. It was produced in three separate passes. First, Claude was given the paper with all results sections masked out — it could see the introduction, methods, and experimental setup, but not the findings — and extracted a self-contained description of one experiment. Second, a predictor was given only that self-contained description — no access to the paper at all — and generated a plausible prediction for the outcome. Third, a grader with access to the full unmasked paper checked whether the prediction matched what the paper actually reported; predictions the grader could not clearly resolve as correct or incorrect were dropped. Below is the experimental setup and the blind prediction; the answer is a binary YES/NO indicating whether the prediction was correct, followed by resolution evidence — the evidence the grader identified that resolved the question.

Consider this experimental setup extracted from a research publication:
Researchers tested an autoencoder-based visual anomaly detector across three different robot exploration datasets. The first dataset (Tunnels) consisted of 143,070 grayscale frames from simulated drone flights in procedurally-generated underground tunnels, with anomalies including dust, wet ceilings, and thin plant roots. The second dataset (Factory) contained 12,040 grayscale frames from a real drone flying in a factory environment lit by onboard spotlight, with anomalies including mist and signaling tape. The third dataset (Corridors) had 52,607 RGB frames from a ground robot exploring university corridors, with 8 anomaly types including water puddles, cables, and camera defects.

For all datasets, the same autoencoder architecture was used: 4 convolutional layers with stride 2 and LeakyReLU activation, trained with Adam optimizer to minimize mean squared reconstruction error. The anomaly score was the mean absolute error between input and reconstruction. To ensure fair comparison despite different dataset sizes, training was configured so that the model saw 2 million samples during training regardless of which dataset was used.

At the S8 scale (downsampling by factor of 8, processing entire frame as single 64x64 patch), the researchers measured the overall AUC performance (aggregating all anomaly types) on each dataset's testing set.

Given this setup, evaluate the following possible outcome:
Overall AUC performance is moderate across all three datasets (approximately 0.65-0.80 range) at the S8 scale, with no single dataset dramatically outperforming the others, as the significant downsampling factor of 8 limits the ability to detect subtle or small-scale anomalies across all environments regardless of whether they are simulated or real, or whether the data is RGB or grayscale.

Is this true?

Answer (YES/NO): NO